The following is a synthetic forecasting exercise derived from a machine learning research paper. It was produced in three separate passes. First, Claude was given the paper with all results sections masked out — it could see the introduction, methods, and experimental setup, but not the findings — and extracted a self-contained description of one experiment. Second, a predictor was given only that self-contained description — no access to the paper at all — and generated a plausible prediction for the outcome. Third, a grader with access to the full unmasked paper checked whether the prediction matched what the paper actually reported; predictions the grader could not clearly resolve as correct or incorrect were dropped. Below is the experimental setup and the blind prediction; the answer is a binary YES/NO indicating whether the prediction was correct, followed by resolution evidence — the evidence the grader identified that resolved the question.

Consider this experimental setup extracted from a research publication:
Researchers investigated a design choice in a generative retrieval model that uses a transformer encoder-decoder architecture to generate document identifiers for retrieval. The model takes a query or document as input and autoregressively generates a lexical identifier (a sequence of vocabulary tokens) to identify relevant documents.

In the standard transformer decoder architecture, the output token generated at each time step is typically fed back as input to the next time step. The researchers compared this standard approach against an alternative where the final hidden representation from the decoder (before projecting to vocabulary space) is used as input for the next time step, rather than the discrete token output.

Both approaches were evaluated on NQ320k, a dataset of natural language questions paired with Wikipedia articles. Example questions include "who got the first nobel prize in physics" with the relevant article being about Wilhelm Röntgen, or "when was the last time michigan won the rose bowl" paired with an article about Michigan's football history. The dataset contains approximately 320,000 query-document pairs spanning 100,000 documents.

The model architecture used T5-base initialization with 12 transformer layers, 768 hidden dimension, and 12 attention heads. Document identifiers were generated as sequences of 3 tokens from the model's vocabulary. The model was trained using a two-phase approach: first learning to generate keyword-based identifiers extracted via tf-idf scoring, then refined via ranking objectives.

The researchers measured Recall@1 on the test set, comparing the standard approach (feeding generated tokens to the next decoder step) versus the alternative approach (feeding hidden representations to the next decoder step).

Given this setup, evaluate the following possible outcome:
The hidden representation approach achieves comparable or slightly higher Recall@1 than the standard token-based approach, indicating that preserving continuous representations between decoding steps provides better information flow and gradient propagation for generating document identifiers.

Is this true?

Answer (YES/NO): NO